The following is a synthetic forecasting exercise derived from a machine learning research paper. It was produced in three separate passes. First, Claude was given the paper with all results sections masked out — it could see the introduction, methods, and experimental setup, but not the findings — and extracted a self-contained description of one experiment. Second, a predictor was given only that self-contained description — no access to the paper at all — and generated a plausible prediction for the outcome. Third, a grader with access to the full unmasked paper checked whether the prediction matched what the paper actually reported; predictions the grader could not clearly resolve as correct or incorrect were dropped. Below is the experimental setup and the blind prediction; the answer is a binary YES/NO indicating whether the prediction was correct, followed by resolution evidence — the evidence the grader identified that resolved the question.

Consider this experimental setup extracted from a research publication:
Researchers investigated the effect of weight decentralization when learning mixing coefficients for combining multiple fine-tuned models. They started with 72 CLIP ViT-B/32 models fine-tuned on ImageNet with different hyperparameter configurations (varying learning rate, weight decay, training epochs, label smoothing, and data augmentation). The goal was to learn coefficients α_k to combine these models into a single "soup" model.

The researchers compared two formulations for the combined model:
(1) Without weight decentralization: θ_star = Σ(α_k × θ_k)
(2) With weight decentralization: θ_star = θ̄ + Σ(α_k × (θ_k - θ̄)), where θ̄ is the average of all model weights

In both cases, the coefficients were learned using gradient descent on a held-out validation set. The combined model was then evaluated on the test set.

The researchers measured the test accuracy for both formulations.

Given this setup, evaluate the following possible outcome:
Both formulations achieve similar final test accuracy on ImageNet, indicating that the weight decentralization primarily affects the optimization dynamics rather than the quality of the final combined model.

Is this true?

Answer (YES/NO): NO